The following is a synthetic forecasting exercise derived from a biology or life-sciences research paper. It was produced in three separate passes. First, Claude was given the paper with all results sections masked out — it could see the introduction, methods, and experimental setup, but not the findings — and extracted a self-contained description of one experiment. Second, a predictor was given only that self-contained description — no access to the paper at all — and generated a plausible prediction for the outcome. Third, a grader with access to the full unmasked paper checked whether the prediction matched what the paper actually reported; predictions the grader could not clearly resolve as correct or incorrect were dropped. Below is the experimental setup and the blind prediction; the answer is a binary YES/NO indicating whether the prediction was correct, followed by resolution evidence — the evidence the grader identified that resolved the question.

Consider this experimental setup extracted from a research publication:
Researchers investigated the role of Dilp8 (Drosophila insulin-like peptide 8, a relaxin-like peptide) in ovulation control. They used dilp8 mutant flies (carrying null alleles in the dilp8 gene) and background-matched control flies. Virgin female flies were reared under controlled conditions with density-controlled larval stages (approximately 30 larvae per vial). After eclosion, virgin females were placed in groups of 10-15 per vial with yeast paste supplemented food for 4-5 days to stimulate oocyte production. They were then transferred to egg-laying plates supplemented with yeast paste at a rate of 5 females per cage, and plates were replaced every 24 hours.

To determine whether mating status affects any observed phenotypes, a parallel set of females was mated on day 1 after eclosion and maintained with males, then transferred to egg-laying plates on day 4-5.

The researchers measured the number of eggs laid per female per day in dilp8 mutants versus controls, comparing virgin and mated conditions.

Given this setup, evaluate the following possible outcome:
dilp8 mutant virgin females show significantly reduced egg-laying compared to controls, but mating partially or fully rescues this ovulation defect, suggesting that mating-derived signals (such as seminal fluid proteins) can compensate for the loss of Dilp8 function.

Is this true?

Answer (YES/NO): YES